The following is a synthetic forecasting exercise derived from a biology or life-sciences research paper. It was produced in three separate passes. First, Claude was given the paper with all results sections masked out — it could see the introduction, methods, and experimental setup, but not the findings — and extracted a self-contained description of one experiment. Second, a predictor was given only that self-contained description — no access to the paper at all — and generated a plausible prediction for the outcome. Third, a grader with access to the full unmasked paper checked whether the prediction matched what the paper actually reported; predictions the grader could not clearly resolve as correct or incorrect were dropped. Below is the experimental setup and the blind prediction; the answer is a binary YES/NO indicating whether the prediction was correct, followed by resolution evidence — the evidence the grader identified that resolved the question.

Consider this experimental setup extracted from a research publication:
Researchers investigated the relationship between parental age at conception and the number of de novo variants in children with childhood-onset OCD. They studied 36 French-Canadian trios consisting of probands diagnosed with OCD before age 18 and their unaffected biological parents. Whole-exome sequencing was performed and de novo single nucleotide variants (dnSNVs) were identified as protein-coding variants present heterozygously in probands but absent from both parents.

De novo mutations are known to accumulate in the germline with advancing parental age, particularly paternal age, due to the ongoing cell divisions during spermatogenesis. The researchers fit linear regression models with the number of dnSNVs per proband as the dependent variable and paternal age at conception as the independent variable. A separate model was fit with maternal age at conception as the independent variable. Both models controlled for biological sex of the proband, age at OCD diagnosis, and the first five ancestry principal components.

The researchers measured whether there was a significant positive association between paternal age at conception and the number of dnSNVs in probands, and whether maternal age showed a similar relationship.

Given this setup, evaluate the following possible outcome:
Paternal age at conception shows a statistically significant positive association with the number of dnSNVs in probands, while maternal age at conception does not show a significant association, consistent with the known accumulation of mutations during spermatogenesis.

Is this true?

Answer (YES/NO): NO